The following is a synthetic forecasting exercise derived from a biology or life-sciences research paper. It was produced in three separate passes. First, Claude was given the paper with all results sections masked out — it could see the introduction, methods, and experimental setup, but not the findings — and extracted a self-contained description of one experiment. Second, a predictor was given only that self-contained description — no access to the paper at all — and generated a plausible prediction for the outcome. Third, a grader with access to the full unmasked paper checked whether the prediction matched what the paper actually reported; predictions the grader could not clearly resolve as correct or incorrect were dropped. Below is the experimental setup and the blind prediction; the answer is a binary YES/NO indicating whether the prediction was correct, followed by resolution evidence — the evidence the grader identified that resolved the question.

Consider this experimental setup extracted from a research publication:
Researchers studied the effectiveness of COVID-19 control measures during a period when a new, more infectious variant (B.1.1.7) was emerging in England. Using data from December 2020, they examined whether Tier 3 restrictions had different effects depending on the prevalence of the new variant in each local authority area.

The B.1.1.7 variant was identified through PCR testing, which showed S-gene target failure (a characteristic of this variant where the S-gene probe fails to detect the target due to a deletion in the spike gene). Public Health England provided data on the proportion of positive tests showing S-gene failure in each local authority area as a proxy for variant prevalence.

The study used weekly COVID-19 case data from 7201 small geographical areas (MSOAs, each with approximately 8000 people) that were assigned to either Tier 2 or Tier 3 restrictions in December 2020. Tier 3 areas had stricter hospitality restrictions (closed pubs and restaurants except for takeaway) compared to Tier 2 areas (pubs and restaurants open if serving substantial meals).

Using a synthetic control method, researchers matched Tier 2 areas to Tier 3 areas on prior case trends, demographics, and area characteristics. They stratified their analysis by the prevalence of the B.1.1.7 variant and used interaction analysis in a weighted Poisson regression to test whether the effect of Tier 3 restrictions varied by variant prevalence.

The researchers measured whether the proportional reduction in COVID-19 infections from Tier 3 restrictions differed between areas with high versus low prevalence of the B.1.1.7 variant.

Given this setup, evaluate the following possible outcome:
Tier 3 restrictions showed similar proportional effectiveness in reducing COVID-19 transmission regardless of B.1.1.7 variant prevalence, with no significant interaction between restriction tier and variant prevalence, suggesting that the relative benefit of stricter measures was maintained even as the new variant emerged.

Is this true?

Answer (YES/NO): NO